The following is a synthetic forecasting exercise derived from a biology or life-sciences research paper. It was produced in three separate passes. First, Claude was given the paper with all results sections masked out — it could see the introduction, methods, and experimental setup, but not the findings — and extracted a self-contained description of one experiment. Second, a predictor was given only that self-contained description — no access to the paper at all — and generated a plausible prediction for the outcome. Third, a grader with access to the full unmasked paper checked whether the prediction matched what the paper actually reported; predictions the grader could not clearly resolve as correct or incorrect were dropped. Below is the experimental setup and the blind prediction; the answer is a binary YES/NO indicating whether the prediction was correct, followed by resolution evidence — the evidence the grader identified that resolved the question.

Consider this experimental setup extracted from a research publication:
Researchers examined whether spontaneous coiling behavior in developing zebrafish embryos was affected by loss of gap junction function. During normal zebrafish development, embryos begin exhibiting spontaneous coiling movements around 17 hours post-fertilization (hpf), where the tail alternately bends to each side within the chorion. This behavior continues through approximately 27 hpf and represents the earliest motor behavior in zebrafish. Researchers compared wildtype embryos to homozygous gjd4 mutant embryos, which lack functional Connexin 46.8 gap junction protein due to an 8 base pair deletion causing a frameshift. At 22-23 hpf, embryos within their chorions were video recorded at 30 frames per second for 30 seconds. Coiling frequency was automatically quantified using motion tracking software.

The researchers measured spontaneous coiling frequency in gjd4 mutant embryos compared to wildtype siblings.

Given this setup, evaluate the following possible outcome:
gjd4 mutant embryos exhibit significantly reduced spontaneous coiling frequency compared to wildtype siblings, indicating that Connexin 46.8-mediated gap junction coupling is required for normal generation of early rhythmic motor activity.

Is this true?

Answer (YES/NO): YES